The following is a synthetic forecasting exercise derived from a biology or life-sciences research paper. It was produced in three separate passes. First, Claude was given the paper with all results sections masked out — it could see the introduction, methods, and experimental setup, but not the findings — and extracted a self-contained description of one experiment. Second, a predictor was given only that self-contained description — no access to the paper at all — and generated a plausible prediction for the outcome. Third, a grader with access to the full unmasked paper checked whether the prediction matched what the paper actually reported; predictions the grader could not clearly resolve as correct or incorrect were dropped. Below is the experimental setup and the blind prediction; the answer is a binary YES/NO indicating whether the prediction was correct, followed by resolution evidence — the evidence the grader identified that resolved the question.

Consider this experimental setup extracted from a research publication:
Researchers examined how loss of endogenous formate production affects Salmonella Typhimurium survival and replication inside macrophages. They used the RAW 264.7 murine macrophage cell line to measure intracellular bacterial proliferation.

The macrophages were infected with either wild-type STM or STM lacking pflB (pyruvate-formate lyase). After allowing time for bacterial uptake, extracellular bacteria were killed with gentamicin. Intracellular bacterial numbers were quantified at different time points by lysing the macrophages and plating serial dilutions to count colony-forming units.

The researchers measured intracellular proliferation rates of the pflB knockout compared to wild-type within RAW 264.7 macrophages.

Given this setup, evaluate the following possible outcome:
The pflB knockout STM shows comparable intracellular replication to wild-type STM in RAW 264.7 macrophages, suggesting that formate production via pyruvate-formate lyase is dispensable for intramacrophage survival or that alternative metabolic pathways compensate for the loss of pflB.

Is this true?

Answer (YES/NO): NO